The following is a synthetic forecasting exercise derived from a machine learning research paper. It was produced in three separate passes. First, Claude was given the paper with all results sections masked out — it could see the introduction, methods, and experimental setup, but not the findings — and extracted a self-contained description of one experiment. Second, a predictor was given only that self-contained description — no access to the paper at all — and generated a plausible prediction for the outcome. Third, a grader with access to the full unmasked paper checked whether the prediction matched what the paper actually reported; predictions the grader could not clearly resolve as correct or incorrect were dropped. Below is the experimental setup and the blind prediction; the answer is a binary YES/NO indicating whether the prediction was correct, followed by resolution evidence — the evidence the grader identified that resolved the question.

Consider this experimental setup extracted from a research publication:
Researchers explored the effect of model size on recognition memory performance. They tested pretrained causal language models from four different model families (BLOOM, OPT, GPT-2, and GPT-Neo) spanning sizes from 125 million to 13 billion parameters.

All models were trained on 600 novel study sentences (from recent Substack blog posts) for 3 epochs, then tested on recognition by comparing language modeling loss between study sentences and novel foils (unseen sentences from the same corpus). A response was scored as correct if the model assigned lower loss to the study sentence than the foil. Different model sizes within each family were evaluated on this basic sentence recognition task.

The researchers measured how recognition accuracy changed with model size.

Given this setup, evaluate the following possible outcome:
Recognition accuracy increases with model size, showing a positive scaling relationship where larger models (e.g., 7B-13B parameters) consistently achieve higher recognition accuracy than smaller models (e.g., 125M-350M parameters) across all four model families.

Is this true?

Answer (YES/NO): NO